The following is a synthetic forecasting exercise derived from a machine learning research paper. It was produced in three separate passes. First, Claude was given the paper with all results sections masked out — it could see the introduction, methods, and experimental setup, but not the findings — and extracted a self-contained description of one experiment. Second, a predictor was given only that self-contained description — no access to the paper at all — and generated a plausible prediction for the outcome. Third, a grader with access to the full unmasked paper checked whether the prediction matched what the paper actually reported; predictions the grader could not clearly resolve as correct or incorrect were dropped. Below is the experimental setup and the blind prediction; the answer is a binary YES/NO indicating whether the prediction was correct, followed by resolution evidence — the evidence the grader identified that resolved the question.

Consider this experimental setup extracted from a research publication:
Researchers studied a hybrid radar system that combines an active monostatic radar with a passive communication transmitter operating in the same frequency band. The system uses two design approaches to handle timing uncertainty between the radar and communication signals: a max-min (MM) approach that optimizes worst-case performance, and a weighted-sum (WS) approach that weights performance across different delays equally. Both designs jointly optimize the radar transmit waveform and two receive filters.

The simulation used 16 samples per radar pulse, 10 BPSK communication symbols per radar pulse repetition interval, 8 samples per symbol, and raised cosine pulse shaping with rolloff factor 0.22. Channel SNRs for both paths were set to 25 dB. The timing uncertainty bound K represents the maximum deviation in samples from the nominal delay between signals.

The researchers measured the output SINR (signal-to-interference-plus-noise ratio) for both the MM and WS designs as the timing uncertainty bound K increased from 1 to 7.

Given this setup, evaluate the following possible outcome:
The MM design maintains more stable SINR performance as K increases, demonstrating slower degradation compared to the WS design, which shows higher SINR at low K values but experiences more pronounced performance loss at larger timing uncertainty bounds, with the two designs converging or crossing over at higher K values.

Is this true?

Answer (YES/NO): NO